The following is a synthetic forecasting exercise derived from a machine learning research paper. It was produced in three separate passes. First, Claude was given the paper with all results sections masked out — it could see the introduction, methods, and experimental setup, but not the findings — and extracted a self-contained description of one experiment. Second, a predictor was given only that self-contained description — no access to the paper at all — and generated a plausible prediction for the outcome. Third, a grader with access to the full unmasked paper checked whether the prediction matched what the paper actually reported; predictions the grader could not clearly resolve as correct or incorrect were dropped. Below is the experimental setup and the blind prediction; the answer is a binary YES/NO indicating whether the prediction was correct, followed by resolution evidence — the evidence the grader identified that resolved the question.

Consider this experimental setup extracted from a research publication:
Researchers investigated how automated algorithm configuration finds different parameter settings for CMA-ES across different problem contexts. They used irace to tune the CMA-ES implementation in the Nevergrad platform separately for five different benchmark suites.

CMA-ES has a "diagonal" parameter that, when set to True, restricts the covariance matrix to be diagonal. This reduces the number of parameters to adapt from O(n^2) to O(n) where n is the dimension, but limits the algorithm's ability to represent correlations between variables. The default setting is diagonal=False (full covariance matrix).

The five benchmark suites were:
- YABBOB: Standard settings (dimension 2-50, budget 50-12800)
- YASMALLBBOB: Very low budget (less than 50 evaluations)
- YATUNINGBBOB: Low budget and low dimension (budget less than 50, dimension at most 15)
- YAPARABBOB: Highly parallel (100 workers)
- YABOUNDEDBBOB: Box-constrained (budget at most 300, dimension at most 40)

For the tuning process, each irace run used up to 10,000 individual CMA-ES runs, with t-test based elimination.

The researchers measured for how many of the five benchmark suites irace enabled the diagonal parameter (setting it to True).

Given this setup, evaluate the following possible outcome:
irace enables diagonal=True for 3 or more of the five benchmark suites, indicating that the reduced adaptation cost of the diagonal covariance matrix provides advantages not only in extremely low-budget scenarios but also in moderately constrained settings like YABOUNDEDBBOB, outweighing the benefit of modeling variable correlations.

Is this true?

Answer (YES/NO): NO